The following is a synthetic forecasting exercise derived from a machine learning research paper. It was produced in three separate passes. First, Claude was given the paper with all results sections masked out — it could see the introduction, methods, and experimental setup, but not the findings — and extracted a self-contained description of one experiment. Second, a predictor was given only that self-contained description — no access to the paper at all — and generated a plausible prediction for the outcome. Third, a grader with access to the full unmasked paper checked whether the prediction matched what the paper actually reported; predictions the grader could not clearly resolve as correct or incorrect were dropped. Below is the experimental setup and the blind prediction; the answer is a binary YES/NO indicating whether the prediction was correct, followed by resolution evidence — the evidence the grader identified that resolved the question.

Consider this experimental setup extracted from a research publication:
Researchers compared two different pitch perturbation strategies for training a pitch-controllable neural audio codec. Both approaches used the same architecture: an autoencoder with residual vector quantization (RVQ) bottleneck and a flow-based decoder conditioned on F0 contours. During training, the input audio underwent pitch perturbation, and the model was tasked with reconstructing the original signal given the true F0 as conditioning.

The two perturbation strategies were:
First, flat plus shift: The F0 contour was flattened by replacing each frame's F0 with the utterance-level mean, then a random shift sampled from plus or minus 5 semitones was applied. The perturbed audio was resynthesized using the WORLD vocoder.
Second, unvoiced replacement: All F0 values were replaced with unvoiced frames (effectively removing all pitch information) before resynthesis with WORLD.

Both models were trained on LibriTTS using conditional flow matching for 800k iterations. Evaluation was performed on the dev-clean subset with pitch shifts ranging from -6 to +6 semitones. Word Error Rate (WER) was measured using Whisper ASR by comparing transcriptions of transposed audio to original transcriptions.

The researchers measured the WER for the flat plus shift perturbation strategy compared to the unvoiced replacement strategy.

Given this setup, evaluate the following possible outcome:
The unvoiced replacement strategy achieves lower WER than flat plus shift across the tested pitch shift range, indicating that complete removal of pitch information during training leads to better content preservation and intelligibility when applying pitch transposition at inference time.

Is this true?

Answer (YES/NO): NO